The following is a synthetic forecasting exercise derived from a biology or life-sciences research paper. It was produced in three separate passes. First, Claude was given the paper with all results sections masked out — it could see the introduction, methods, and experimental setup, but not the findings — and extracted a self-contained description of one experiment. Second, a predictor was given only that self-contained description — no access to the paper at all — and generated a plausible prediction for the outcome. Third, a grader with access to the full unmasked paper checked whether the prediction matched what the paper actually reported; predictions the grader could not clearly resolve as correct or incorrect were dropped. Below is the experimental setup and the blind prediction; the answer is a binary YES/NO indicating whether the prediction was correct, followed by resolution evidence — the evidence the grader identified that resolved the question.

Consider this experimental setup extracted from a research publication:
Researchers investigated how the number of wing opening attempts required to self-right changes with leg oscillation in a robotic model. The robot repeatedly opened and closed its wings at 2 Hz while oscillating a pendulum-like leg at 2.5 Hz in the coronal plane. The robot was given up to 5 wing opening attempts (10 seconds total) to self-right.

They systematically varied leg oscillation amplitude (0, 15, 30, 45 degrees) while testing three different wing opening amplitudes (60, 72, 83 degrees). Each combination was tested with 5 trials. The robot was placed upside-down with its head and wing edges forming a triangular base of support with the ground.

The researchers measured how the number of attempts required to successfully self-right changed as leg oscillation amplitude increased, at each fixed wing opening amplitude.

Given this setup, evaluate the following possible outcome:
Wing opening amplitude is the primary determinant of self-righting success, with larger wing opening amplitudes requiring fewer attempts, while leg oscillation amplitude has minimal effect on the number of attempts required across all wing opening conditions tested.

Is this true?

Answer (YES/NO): NO